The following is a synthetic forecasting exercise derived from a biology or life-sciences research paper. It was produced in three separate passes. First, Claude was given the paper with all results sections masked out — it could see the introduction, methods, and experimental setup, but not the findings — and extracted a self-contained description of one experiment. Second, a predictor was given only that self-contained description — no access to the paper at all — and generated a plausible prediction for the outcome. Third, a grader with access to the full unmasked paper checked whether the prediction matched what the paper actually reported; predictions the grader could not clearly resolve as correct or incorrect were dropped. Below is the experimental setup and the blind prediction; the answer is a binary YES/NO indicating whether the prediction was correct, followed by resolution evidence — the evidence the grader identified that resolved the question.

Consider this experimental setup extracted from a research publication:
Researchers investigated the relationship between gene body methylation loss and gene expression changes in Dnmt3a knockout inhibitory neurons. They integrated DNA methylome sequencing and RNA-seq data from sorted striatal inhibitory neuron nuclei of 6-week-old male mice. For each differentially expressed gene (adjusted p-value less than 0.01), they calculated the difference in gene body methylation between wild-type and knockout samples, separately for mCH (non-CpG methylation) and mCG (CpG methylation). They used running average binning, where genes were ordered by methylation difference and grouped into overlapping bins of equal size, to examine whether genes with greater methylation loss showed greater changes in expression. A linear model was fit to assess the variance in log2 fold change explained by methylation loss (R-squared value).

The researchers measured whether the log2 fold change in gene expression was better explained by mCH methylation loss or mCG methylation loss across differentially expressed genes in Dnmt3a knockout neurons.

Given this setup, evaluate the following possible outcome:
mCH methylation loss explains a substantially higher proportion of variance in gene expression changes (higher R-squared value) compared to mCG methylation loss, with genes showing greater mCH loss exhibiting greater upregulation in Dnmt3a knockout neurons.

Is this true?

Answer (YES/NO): NO